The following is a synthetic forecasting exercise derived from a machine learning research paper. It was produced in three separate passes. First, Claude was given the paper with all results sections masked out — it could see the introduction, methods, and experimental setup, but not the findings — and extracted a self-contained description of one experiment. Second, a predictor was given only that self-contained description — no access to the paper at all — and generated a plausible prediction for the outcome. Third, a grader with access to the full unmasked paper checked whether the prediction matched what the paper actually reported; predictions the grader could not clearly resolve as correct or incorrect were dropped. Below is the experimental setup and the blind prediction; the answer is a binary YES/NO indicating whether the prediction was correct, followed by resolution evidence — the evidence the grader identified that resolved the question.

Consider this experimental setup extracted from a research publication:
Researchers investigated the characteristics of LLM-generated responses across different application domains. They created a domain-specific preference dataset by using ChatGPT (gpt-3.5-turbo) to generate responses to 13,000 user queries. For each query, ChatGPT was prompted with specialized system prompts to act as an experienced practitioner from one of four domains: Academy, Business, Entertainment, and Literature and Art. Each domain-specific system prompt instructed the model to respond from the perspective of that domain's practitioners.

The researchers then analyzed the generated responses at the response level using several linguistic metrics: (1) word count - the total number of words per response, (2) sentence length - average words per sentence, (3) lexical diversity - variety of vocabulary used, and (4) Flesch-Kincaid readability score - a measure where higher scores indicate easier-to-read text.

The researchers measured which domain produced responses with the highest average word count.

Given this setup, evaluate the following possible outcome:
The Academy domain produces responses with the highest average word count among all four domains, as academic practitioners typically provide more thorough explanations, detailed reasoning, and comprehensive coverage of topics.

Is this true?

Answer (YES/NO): NO